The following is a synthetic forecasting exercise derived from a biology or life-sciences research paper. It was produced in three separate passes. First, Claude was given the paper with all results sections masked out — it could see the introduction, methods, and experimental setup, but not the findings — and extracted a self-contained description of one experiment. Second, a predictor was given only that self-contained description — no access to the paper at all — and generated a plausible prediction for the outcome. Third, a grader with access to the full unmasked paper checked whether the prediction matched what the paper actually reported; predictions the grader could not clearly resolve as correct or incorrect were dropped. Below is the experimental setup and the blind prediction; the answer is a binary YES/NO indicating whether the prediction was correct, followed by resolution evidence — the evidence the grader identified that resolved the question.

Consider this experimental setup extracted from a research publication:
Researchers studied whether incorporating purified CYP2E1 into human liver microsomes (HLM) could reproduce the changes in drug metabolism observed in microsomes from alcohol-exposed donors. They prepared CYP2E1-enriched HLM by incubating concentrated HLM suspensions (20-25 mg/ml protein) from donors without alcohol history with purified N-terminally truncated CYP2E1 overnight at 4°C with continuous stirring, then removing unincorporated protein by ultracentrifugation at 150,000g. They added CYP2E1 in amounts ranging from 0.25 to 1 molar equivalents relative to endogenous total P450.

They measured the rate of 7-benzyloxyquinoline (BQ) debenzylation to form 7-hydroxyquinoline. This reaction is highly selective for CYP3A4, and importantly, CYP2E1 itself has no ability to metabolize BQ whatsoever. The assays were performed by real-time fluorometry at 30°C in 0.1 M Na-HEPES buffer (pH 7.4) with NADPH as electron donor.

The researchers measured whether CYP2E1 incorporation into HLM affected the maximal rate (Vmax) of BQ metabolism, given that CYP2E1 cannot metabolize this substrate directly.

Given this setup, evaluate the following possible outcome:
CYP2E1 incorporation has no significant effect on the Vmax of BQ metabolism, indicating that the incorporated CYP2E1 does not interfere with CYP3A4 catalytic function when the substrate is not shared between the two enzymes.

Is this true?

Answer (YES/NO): NO